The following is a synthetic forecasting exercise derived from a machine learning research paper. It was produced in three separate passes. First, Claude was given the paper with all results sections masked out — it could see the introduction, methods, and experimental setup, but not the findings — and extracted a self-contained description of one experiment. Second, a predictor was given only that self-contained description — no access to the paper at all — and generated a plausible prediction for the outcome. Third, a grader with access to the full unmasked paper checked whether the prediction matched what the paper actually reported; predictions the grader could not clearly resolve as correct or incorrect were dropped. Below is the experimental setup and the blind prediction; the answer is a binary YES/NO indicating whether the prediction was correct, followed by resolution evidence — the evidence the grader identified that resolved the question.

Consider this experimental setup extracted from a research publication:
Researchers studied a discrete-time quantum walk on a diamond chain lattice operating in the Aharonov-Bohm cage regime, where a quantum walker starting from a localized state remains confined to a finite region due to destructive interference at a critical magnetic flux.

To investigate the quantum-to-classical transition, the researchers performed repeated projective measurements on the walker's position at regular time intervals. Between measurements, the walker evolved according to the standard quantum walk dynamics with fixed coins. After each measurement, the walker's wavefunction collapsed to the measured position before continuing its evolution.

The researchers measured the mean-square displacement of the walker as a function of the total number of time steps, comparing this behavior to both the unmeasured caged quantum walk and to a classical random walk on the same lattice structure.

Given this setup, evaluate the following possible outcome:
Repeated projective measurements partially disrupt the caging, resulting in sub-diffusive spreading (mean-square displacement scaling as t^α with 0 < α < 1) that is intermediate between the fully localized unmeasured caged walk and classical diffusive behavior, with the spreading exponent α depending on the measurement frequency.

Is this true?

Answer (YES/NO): NO